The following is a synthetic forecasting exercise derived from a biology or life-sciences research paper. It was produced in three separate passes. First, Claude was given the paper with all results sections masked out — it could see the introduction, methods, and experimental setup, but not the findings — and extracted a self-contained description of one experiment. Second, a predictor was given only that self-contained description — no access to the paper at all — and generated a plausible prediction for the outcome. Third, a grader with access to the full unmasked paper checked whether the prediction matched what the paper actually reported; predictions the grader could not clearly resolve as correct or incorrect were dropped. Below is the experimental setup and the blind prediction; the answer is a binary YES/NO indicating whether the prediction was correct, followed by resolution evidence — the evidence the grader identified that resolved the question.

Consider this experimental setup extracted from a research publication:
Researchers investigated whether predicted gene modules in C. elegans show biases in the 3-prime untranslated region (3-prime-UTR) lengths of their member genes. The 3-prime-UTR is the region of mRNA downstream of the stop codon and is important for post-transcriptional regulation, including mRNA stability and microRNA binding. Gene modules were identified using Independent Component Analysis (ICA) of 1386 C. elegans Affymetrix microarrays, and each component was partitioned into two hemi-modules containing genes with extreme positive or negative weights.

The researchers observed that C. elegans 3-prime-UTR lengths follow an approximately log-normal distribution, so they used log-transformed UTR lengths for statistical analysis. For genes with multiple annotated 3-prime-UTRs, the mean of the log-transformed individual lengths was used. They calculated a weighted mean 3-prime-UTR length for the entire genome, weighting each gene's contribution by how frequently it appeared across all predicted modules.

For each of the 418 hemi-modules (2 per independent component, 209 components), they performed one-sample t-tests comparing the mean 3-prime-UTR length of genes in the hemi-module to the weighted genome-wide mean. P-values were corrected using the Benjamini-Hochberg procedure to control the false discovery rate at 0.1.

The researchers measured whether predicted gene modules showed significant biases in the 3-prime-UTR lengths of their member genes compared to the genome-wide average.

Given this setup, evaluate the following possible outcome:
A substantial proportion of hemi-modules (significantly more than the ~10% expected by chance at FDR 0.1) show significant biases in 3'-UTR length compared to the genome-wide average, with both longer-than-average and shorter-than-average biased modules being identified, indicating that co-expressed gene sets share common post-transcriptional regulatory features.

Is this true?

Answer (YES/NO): YES